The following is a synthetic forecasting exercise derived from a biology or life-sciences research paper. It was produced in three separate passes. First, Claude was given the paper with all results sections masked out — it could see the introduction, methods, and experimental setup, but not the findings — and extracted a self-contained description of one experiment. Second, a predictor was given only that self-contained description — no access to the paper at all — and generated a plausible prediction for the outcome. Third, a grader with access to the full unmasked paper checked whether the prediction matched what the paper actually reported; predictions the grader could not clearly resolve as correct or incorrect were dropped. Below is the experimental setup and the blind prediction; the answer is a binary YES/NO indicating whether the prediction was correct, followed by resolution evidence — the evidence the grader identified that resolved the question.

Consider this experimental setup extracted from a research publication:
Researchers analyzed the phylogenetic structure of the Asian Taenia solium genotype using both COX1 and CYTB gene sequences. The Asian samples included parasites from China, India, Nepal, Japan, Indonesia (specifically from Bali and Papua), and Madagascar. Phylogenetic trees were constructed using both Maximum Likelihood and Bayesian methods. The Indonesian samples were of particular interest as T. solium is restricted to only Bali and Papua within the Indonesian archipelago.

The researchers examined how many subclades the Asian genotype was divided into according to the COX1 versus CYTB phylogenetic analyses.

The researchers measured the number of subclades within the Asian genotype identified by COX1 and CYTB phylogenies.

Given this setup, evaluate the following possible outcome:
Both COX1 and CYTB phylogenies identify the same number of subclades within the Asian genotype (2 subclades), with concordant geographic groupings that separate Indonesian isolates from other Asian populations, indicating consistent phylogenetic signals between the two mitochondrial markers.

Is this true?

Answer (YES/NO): NO